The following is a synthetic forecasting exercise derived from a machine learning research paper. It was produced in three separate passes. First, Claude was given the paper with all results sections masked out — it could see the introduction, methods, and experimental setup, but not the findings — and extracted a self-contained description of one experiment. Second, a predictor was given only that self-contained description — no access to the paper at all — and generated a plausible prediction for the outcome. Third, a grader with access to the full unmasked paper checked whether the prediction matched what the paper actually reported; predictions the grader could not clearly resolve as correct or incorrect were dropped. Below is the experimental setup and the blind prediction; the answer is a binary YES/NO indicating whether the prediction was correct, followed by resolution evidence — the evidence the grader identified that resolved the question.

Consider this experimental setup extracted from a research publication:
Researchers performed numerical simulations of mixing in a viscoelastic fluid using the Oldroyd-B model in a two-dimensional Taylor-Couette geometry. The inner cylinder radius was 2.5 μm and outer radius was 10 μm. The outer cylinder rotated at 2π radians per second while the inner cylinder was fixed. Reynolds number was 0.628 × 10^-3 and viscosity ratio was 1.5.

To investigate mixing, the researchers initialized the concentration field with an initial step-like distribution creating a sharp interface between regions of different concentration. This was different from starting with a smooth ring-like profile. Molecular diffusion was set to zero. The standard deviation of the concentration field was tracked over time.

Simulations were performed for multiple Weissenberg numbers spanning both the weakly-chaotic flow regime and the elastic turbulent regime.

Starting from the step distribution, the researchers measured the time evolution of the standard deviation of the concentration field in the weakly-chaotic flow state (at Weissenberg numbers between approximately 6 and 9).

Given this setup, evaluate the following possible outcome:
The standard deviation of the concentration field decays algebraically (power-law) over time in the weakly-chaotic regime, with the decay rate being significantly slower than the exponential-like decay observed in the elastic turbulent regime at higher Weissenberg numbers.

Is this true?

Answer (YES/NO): NO